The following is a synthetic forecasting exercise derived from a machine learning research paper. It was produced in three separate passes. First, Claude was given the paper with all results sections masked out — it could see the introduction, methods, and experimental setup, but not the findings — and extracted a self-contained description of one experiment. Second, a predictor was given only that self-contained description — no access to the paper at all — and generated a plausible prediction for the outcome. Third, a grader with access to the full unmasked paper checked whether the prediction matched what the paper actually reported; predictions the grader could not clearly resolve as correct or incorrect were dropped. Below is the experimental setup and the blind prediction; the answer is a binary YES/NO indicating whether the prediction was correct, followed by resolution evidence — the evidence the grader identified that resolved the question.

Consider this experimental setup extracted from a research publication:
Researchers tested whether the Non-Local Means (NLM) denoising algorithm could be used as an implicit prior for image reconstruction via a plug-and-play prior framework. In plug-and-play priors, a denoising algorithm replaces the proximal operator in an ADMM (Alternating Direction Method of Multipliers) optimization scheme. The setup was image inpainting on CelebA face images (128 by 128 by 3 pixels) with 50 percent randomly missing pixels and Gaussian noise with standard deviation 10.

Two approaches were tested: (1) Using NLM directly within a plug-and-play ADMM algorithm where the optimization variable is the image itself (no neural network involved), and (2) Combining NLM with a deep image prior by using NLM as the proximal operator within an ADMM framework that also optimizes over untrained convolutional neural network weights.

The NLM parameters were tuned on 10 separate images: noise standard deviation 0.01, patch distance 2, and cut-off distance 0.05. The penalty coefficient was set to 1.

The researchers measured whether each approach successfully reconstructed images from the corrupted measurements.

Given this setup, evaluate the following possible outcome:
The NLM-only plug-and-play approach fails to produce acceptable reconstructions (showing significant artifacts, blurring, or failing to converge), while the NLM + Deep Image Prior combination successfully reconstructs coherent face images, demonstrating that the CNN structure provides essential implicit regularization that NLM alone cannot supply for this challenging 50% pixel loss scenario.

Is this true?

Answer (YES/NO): YES